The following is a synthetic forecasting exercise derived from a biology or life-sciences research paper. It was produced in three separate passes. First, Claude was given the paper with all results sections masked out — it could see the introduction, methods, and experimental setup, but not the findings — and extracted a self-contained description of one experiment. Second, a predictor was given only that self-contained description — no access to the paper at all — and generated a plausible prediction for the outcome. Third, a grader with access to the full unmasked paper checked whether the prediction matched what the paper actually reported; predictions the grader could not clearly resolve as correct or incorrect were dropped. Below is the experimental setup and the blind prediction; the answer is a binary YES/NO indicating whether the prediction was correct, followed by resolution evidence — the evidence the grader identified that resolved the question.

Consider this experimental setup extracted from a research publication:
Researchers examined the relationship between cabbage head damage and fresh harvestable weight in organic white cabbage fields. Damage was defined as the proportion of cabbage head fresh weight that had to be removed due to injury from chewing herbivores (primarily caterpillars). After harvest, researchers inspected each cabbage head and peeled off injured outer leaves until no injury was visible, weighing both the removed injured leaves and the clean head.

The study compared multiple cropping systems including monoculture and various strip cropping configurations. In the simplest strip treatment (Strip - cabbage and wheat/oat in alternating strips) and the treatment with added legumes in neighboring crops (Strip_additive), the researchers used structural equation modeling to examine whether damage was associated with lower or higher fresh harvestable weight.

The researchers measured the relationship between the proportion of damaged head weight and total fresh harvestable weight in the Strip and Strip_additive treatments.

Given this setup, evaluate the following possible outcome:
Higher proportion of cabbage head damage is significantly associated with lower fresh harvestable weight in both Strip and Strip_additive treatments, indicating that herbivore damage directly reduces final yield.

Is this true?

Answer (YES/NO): NO